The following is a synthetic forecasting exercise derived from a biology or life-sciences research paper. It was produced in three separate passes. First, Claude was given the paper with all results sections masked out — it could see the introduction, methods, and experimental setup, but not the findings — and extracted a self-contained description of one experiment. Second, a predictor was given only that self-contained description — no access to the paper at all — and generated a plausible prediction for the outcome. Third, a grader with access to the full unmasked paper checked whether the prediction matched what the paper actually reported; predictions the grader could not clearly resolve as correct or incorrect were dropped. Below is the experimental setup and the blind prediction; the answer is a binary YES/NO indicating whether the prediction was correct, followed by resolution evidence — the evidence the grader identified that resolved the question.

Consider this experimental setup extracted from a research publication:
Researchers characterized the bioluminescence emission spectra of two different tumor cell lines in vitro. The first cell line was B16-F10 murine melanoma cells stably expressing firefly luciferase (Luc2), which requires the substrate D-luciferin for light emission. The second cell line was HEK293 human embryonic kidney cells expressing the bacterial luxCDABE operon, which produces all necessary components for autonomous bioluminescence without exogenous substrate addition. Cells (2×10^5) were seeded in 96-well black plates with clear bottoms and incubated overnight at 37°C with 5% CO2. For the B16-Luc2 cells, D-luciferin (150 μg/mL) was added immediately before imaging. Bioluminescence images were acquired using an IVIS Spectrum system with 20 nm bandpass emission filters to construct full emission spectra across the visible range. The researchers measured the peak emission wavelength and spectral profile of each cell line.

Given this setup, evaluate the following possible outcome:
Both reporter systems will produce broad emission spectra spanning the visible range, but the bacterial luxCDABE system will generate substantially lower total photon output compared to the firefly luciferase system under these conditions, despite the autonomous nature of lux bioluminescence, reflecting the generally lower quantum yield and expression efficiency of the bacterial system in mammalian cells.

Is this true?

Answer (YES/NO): YES